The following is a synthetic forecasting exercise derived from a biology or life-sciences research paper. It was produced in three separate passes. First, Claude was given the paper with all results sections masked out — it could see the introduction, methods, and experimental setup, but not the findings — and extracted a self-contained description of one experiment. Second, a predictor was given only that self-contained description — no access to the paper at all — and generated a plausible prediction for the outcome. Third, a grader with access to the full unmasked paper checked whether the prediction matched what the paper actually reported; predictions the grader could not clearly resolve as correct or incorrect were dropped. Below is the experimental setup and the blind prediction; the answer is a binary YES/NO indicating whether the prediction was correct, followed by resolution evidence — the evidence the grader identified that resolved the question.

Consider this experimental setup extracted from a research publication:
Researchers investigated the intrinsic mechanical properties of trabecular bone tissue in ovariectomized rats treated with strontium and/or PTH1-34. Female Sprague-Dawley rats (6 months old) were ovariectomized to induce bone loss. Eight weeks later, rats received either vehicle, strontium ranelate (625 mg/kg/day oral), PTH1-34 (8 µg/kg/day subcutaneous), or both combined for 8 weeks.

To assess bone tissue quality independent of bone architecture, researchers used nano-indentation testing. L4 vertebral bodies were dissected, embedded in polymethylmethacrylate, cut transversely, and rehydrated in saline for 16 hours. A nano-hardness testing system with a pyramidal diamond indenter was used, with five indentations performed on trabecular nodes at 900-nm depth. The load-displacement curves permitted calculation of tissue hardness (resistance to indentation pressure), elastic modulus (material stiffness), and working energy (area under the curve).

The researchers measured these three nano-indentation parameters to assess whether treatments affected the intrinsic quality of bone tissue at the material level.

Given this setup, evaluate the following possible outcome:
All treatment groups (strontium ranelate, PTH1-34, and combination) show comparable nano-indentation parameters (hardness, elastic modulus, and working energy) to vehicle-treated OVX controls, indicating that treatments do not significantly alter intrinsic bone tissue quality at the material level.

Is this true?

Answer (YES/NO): NO